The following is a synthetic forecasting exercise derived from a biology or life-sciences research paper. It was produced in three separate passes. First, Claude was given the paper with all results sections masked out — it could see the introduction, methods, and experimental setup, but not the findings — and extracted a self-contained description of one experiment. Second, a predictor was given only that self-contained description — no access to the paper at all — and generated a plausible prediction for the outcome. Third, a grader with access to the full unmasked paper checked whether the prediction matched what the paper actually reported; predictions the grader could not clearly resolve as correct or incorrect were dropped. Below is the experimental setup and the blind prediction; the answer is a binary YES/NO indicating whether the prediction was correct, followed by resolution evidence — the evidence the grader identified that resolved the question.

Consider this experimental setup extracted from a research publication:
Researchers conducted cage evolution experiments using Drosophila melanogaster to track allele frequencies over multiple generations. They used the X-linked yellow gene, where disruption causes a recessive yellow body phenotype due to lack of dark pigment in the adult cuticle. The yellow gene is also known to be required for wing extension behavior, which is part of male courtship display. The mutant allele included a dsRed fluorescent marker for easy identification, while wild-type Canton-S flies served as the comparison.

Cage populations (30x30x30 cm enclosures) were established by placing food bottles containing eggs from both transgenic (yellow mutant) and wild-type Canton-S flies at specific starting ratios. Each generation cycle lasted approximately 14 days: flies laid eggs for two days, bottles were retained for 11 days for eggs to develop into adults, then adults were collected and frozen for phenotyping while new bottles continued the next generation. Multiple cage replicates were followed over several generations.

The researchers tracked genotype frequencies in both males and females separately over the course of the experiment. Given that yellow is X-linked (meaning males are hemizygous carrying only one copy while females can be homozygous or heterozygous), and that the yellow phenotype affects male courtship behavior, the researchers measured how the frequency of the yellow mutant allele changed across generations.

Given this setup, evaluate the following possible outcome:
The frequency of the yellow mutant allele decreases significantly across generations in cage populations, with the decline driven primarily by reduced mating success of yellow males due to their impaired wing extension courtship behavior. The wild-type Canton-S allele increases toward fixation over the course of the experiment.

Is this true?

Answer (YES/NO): YES